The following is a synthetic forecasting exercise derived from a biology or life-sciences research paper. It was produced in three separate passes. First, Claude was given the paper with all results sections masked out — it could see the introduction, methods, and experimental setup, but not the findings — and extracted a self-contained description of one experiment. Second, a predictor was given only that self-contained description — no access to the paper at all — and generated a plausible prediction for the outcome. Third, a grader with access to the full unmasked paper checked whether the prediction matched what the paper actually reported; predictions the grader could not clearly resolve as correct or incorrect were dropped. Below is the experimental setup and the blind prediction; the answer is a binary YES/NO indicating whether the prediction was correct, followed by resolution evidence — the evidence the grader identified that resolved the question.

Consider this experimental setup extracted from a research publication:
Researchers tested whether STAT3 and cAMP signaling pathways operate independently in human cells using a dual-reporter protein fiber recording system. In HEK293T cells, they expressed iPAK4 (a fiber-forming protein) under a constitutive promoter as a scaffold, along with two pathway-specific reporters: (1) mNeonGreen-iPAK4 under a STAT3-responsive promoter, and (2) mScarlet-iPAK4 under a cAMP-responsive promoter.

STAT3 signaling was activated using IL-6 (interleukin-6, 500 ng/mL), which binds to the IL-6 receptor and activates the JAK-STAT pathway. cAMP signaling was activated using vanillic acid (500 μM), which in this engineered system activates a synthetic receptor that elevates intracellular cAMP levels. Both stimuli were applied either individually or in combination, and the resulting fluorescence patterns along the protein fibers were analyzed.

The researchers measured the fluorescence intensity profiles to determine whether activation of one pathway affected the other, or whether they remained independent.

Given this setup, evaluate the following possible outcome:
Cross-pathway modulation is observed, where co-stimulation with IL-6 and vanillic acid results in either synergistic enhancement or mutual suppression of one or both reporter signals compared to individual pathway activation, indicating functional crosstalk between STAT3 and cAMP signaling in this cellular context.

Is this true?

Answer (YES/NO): NO